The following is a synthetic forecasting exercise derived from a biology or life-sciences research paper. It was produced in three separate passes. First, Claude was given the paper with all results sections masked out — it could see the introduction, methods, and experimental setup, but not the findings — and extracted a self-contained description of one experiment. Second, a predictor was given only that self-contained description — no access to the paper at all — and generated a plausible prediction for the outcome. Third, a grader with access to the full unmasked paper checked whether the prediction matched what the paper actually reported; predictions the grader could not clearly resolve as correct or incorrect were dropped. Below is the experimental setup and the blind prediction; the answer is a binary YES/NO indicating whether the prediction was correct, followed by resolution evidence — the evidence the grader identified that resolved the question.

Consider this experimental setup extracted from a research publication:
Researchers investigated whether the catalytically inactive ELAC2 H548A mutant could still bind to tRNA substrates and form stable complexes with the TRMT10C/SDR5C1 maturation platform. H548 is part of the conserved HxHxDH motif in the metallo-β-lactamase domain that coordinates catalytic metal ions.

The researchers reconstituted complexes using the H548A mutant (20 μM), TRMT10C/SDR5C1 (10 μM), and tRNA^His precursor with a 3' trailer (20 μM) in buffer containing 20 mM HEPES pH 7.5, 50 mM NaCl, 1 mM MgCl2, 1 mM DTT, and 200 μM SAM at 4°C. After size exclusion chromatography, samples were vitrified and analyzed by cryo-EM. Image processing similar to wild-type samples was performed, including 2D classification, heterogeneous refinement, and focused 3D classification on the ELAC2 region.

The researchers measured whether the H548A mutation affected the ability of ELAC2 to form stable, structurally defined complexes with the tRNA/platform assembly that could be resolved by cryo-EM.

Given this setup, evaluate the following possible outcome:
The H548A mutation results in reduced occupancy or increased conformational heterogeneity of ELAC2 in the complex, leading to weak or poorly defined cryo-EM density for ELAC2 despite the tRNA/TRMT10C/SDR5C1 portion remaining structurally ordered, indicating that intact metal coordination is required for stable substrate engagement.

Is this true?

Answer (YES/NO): NO